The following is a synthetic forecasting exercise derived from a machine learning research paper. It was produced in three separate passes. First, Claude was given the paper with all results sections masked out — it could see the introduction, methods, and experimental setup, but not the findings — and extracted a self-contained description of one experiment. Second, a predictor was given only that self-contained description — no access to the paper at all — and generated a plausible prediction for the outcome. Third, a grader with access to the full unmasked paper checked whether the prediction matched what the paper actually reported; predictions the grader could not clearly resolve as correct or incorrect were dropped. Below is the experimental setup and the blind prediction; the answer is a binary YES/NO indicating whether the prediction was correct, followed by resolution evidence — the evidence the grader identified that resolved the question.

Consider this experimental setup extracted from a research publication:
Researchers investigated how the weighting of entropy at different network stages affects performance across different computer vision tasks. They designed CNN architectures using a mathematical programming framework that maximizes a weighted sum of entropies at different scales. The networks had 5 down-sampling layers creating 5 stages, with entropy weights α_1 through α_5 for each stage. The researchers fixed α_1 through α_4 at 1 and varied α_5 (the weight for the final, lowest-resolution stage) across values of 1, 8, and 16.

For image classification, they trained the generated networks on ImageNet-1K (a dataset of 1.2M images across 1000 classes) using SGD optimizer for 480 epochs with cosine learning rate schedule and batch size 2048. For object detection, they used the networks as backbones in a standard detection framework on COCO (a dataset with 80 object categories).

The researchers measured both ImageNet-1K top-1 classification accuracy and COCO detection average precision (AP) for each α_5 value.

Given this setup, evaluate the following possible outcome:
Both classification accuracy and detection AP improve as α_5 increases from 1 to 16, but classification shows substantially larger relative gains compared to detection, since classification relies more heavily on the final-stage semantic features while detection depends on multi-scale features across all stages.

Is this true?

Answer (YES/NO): NO